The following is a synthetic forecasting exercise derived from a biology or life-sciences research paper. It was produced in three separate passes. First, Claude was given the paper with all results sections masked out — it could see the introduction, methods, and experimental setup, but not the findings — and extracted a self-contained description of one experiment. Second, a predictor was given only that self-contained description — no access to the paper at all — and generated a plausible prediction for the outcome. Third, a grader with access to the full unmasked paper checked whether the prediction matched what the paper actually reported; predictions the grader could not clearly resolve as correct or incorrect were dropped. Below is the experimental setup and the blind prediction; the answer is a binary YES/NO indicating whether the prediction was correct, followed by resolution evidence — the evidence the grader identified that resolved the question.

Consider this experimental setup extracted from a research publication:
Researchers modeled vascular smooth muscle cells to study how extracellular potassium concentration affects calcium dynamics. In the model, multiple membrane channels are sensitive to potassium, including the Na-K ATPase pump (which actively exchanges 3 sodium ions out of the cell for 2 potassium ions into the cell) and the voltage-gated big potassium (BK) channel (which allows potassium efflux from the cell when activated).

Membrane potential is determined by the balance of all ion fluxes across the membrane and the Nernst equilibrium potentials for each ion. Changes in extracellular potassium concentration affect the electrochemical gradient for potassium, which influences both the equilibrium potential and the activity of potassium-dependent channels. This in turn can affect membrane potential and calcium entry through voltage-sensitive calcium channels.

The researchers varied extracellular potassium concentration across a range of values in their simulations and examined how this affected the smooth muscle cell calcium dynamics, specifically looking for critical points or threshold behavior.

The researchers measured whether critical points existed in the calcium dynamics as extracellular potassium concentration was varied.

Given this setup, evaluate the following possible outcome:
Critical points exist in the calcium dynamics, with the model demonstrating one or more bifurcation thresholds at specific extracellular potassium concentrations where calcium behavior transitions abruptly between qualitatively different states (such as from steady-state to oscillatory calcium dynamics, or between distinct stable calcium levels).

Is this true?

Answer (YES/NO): YES